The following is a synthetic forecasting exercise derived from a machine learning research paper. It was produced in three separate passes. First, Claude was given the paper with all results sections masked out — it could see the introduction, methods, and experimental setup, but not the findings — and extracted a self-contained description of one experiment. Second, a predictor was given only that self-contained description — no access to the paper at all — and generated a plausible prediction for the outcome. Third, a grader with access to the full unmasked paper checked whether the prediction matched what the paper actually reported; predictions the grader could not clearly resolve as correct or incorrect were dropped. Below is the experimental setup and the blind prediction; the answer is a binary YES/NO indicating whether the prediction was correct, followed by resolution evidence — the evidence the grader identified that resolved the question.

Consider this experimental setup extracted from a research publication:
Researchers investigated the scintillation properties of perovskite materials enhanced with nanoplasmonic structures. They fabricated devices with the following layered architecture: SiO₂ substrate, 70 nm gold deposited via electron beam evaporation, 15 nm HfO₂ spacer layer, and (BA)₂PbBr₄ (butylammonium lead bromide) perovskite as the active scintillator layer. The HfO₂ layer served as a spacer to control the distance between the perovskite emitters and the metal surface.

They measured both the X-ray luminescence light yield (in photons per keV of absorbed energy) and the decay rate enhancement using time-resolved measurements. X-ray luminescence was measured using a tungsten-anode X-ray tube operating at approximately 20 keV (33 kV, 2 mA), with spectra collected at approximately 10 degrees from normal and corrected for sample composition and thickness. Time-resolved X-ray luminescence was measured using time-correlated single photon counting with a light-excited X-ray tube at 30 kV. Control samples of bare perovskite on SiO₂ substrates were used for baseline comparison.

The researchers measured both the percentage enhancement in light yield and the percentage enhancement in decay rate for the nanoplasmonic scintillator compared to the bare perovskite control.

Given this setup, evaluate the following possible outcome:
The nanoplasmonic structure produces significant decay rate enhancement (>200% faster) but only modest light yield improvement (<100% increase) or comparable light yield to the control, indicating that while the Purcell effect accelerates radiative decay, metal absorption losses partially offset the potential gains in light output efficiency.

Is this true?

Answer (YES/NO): NO